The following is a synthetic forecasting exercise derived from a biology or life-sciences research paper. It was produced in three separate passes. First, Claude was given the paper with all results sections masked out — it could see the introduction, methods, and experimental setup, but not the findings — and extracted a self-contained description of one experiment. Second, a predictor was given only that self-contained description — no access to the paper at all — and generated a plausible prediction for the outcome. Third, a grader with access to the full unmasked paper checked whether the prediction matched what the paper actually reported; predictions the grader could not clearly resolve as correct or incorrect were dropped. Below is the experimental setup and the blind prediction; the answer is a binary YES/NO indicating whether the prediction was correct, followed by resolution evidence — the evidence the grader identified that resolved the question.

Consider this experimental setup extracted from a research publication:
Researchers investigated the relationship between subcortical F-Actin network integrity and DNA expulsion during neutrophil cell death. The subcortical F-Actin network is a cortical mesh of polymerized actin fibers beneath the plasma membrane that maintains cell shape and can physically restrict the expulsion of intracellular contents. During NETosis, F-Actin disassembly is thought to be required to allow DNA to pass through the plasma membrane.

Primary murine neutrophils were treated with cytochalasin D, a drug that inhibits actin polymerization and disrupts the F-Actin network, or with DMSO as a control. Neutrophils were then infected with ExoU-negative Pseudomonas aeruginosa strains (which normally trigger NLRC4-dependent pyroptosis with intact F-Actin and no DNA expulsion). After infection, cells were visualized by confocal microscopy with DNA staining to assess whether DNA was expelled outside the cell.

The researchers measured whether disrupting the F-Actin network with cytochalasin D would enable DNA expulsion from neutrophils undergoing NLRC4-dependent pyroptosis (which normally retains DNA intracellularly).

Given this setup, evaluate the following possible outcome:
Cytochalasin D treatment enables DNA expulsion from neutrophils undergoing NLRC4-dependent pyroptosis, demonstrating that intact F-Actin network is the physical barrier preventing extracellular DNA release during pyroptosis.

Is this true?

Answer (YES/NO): YES